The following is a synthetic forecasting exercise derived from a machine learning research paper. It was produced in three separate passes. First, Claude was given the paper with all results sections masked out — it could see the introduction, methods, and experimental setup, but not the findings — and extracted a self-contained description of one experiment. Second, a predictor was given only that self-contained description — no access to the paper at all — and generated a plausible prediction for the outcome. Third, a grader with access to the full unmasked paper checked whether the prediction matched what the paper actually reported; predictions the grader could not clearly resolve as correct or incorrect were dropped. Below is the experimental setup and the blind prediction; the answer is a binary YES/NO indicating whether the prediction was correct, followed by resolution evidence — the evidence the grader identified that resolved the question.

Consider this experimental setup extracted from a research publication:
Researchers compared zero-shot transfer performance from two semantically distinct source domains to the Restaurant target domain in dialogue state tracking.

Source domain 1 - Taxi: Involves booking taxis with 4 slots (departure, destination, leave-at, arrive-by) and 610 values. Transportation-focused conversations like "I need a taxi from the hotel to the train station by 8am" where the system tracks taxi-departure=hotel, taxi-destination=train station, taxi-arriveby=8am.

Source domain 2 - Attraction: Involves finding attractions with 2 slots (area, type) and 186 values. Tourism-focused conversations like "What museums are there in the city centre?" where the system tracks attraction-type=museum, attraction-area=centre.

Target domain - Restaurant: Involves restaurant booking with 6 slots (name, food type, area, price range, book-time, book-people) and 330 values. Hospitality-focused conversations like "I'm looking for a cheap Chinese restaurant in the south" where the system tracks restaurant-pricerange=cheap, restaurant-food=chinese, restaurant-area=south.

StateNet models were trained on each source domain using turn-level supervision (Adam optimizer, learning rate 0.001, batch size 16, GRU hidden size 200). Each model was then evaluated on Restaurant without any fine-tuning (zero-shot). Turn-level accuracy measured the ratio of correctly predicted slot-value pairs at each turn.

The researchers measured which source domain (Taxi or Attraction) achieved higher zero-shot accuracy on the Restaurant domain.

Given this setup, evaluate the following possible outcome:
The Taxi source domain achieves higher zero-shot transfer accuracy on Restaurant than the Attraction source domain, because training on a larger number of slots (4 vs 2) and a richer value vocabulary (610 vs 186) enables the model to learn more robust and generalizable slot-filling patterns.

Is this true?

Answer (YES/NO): YES